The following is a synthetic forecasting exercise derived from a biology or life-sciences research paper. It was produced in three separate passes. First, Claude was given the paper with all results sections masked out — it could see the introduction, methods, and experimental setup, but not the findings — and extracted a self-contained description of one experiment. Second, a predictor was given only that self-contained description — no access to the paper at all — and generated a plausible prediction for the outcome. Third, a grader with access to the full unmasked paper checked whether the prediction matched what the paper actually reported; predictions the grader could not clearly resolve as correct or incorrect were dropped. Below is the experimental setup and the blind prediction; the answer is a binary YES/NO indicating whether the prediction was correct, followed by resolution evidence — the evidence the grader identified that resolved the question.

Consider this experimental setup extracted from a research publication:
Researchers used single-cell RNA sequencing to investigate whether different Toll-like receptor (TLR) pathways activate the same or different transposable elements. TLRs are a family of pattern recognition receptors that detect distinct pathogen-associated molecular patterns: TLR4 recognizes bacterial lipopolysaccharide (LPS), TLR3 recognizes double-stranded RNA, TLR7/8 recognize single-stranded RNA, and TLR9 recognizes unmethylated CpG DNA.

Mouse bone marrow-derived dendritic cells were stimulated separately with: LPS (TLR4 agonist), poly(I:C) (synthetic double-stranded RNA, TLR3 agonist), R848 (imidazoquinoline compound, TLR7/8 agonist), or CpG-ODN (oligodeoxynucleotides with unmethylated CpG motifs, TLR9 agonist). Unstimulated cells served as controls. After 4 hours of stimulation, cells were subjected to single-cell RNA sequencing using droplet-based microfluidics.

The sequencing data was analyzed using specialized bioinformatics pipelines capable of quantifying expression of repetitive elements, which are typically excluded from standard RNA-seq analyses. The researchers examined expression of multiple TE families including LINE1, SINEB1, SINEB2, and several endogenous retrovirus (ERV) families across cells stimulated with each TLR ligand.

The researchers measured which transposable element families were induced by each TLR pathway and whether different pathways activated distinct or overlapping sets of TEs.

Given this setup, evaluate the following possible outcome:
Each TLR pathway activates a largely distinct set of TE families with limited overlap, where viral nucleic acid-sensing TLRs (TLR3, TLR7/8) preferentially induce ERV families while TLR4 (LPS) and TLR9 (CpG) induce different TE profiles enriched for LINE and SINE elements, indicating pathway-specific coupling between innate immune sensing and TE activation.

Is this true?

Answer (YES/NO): NO